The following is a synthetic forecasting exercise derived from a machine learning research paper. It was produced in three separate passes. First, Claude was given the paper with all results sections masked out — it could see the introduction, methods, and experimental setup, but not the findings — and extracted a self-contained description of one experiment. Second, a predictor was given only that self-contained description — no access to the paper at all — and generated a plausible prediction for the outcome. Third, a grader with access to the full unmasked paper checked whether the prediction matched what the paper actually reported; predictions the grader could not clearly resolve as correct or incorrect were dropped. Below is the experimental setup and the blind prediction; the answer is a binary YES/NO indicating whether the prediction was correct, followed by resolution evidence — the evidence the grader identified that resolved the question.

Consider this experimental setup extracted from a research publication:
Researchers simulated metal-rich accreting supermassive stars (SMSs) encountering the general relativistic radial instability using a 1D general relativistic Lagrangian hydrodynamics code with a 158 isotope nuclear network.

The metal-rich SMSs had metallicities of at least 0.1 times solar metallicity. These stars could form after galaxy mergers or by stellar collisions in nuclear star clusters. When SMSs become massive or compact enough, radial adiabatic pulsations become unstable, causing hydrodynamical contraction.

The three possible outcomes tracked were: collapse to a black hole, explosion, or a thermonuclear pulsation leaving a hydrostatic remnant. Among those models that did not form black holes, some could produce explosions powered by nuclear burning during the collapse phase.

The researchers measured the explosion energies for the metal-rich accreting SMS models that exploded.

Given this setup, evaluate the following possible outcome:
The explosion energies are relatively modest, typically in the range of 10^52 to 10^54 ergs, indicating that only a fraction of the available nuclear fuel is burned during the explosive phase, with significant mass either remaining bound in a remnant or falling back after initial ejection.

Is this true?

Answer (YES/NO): NO